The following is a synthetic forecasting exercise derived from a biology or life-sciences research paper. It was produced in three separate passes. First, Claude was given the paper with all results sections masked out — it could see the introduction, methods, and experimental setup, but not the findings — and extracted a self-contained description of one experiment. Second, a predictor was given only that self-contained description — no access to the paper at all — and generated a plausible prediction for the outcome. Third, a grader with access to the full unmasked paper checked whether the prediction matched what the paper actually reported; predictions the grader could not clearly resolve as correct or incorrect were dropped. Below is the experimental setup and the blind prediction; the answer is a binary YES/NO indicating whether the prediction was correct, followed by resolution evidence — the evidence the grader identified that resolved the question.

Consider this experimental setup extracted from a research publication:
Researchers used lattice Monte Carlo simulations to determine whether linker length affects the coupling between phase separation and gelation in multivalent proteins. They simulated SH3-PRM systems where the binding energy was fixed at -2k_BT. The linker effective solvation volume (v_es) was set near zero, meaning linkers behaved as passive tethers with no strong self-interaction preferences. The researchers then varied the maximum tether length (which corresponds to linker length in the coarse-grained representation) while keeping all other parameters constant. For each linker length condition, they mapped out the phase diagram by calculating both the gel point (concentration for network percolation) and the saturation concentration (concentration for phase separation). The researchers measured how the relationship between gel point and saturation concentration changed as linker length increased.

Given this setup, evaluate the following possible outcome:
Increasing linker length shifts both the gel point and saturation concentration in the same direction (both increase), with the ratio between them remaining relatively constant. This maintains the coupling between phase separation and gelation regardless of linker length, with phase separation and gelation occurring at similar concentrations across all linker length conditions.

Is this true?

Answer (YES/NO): NO